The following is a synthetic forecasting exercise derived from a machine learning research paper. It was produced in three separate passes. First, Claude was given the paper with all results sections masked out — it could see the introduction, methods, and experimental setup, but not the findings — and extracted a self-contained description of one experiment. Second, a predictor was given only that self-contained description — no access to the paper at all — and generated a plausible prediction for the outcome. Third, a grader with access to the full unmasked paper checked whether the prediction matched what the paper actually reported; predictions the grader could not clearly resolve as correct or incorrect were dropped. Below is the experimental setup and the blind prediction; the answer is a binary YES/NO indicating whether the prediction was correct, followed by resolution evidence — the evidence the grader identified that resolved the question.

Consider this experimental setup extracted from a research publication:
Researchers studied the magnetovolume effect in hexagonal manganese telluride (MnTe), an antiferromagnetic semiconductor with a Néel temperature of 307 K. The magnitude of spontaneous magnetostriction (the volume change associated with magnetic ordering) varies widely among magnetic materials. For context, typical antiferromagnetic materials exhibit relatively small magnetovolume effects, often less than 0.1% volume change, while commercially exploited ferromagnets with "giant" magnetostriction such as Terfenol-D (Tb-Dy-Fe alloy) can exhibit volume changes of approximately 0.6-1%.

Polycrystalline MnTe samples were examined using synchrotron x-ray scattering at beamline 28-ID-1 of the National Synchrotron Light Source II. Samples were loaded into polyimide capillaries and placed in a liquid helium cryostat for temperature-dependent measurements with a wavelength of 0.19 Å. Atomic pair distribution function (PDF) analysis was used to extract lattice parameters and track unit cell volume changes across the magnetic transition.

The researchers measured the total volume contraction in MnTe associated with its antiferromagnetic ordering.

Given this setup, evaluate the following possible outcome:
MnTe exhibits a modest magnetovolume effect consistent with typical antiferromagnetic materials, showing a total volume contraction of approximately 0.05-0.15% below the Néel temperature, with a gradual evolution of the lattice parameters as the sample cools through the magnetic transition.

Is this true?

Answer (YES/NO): NO